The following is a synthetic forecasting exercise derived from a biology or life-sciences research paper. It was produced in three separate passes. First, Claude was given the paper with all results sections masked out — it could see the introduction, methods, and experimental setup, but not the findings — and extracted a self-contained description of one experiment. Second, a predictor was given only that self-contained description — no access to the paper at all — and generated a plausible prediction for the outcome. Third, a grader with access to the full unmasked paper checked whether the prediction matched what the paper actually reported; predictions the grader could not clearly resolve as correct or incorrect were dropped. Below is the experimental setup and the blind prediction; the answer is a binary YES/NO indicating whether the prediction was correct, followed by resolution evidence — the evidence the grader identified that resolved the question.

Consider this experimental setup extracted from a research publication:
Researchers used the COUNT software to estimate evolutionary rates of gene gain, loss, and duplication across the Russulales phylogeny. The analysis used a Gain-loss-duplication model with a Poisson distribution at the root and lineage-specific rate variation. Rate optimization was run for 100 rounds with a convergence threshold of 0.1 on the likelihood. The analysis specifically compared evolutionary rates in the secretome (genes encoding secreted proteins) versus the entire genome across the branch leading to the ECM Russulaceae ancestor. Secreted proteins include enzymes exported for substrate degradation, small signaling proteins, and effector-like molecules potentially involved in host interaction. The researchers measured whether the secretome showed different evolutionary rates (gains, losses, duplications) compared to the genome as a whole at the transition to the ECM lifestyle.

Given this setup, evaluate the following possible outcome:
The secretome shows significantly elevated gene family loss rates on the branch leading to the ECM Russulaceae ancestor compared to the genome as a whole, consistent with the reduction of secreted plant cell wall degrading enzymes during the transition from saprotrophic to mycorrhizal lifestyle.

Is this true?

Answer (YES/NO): NO